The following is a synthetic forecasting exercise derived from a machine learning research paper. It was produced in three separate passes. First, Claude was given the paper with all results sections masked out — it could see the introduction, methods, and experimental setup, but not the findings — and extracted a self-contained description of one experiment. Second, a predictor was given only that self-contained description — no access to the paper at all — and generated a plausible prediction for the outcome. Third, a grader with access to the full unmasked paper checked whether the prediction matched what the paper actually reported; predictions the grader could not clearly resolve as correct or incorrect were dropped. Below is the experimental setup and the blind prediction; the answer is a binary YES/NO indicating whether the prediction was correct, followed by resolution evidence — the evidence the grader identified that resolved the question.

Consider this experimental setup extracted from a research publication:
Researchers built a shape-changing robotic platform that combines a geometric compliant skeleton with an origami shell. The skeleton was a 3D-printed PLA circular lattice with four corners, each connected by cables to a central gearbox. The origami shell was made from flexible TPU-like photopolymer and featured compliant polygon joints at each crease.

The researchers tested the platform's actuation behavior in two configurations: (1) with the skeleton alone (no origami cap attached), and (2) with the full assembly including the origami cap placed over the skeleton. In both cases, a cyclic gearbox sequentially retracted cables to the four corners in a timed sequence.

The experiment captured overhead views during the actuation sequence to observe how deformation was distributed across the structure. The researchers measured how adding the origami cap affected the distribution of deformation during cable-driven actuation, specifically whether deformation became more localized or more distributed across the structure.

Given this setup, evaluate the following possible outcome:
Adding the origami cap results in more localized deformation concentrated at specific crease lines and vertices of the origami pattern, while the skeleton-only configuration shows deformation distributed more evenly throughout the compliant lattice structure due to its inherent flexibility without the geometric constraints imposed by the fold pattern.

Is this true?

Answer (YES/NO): NO